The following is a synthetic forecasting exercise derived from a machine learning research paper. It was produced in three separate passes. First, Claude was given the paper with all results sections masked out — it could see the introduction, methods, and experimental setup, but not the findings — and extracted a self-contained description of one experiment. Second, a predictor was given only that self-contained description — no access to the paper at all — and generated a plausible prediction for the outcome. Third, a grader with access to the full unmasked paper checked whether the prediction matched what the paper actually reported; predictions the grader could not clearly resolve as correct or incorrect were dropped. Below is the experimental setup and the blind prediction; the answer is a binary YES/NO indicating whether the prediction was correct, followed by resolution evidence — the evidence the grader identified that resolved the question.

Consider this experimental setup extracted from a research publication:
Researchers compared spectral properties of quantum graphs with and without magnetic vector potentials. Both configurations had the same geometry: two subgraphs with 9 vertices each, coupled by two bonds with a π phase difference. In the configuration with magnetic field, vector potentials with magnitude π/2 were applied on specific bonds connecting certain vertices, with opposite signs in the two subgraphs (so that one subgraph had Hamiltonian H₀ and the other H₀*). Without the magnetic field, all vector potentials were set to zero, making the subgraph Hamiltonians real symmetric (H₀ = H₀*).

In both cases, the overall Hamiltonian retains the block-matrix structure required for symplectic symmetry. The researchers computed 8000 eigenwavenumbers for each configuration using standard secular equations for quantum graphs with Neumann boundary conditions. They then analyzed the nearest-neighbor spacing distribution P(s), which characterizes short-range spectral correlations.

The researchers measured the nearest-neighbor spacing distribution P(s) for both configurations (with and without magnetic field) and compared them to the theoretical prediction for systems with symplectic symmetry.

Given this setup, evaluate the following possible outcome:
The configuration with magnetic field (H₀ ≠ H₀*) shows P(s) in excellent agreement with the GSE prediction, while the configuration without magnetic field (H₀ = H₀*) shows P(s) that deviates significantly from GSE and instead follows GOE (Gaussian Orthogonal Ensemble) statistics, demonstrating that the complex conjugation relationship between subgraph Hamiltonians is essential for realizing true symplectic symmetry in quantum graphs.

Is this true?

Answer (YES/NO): NO